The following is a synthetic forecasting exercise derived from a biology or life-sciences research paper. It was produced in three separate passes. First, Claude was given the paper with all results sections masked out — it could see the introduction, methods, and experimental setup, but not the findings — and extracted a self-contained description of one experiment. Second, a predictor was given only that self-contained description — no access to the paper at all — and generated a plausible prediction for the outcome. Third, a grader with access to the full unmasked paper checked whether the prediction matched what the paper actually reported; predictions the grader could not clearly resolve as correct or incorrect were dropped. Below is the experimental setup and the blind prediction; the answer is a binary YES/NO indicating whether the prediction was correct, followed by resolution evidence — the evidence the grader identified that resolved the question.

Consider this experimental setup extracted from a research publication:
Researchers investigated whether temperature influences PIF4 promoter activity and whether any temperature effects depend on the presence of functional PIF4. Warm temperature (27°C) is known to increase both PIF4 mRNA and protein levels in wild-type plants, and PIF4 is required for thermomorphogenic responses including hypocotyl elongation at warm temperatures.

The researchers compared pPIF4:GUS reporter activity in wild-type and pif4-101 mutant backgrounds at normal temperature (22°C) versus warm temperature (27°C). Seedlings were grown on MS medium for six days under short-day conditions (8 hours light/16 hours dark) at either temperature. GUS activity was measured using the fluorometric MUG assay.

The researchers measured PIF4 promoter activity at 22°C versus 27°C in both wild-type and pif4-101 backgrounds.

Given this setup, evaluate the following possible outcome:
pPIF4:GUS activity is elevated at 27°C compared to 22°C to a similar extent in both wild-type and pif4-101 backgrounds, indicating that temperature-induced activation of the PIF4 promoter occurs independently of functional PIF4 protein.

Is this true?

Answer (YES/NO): NO